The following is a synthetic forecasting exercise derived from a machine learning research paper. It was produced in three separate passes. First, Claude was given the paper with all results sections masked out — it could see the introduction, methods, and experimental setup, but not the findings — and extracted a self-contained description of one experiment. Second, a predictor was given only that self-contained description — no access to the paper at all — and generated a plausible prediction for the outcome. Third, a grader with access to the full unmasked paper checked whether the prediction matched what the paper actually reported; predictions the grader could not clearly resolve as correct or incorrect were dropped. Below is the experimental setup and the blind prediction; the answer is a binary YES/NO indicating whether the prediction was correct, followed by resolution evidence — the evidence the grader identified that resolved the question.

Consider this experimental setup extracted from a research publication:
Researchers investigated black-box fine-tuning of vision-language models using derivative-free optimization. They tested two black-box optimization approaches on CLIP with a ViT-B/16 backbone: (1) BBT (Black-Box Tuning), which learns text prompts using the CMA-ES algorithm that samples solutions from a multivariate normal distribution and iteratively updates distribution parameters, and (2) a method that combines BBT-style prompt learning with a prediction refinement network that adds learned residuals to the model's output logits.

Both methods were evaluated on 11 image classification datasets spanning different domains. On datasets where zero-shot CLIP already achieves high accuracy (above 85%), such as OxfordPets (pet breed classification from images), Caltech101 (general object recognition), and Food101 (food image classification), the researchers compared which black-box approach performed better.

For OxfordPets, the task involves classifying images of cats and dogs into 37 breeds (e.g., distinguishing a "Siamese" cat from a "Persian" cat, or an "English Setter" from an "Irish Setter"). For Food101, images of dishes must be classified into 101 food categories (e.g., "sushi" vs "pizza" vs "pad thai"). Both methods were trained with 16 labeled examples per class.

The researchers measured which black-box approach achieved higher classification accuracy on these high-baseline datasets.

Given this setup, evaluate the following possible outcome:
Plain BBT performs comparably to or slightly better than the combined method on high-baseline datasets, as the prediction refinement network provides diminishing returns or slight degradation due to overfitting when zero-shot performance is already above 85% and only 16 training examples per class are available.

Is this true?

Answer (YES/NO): NO